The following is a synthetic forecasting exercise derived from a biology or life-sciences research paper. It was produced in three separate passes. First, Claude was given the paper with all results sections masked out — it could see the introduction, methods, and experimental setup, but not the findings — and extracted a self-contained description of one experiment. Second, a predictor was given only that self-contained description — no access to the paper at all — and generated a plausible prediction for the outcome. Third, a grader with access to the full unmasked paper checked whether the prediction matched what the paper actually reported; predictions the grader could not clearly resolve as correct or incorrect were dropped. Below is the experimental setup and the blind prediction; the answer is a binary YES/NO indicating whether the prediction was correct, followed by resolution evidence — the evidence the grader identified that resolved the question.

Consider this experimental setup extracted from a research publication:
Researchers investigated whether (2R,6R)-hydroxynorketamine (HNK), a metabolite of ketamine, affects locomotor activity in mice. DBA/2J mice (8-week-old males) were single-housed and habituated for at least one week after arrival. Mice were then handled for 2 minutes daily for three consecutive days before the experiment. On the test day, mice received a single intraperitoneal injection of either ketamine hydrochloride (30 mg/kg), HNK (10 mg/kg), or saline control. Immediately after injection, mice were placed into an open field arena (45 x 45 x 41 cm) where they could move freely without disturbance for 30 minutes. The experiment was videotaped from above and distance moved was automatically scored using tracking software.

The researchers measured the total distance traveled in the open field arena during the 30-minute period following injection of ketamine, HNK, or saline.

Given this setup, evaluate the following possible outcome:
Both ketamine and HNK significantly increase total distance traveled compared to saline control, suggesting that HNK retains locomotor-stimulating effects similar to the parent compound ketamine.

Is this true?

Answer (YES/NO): NO